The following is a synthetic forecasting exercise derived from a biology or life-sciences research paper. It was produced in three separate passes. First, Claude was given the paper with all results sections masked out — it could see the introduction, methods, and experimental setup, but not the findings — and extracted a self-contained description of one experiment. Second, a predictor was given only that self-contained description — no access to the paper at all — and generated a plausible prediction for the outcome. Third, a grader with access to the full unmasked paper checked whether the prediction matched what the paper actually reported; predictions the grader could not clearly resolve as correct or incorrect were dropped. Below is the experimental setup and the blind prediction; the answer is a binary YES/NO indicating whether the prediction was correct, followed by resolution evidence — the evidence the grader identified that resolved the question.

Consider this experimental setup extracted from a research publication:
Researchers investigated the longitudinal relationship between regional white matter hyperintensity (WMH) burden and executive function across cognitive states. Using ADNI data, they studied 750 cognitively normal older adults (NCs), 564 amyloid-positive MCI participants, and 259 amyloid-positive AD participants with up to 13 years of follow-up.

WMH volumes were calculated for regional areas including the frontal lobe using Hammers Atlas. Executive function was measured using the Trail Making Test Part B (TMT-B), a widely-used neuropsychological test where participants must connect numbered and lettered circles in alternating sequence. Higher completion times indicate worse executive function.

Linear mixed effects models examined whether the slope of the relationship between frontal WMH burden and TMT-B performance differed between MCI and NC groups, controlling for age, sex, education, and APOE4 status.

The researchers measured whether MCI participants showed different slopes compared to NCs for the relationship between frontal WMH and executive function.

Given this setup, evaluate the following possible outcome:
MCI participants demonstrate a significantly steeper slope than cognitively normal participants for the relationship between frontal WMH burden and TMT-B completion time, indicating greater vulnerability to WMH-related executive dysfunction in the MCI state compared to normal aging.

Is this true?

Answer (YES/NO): YES